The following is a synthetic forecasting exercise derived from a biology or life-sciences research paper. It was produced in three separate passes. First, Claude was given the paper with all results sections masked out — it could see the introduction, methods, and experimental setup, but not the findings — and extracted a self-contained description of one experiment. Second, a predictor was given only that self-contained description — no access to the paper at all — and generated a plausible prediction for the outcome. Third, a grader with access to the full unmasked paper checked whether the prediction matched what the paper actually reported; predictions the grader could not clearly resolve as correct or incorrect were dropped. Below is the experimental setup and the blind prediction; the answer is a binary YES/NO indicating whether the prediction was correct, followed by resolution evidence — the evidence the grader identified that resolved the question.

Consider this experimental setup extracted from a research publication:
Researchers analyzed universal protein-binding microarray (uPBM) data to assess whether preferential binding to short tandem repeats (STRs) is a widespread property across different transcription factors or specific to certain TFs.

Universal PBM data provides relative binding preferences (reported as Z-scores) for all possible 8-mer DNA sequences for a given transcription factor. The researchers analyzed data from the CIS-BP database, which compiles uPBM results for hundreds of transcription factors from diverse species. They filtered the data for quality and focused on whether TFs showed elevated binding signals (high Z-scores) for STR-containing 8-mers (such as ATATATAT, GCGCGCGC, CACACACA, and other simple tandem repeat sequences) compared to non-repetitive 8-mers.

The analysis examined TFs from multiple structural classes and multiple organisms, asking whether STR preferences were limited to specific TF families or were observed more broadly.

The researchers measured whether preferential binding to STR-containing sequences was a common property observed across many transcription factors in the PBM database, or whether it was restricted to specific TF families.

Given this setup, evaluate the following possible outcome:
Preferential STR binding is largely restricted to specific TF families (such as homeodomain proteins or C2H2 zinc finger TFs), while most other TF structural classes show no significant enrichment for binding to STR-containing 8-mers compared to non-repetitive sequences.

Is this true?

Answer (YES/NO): NO